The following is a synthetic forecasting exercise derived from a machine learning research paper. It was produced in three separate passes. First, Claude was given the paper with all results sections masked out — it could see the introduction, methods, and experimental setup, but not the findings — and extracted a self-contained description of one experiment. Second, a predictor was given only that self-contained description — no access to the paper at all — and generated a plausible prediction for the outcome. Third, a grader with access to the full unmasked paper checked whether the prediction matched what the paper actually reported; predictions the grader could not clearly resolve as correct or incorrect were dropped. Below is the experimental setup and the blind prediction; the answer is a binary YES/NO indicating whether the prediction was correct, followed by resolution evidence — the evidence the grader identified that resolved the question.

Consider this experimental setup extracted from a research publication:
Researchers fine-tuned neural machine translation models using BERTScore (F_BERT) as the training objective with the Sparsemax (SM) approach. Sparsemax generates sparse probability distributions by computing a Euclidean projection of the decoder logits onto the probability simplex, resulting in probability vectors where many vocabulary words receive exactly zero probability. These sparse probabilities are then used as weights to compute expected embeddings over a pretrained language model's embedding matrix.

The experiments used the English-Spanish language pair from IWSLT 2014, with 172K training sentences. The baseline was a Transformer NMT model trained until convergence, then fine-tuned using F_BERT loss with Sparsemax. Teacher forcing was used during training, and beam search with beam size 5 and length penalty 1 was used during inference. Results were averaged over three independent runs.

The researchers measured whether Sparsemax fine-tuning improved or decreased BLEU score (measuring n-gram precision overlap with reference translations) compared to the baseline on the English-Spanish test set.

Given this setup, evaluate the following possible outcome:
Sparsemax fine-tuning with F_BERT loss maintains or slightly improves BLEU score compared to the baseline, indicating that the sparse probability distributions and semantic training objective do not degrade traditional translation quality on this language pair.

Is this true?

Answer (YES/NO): NO